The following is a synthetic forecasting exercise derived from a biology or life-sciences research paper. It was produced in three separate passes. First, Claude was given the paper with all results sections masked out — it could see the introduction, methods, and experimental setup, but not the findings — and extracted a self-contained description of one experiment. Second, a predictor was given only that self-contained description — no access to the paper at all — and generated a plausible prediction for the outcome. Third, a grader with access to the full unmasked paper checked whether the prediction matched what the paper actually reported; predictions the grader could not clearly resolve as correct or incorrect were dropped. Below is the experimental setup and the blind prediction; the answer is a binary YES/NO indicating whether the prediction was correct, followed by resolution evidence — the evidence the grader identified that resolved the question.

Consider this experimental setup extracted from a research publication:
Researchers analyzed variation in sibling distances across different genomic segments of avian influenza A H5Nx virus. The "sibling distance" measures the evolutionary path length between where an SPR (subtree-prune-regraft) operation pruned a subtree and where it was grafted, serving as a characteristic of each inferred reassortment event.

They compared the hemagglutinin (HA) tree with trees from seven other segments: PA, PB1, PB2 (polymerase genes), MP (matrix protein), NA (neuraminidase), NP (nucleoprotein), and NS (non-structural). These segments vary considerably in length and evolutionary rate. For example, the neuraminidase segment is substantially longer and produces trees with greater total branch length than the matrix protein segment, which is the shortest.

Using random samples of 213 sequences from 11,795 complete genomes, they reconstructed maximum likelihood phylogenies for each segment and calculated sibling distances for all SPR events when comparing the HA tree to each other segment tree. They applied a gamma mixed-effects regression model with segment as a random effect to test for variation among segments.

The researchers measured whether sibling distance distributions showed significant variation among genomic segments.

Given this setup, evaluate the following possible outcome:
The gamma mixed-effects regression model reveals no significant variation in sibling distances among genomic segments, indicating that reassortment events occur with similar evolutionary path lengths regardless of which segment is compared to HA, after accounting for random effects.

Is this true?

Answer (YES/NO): NO